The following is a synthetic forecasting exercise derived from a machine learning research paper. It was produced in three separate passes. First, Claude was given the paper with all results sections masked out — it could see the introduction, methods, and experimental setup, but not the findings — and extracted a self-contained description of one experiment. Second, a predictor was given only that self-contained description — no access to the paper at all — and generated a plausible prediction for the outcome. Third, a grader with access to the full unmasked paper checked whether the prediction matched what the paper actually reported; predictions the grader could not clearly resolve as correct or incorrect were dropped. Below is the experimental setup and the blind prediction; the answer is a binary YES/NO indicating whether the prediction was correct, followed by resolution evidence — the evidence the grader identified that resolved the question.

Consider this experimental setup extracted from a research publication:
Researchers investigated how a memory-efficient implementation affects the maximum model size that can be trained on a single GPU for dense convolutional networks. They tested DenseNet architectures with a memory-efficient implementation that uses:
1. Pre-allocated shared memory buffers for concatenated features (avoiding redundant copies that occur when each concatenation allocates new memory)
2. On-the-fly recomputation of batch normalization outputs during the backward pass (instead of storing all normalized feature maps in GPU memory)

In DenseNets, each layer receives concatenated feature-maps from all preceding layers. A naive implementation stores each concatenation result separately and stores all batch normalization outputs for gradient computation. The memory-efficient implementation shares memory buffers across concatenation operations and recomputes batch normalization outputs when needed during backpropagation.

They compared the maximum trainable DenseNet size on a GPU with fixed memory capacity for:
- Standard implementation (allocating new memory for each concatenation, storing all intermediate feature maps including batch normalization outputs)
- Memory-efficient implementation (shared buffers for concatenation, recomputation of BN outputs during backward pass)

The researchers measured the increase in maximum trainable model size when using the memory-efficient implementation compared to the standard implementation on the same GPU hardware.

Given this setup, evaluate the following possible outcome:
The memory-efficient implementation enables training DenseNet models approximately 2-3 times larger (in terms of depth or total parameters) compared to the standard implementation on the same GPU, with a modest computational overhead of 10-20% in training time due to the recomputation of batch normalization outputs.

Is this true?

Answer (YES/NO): YES